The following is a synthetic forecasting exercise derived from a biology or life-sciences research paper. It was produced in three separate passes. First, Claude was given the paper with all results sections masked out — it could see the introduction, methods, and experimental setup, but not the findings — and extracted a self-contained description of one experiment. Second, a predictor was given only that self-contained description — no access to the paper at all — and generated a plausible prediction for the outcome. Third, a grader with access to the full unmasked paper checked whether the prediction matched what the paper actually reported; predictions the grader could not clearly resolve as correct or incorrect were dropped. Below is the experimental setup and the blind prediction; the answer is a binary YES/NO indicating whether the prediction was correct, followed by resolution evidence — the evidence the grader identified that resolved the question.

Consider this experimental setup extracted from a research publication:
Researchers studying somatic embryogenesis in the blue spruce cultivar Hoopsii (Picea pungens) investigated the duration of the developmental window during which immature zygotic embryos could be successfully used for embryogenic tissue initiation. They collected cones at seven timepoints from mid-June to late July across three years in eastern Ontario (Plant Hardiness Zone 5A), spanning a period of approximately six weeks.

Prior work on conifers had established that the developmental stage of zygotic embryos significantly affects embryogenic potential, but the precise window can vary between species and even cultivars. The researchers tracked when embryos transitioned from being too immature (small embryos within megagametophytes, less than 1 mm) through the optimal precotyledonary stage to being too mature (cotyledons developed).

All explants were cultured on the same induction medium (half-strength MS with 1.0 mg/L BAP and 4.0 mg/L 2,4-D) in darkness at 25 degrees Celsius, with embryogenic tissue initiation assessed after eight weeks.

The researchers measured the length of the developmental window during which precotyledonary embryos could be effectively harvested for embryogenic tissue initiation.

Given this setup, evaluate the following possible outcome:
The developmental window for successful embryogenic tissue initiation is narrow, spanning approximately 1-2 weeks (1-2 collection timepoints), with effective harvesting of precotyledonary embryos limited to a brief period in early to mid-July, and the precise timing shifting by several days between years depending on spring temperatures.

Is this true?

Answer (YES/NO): NO